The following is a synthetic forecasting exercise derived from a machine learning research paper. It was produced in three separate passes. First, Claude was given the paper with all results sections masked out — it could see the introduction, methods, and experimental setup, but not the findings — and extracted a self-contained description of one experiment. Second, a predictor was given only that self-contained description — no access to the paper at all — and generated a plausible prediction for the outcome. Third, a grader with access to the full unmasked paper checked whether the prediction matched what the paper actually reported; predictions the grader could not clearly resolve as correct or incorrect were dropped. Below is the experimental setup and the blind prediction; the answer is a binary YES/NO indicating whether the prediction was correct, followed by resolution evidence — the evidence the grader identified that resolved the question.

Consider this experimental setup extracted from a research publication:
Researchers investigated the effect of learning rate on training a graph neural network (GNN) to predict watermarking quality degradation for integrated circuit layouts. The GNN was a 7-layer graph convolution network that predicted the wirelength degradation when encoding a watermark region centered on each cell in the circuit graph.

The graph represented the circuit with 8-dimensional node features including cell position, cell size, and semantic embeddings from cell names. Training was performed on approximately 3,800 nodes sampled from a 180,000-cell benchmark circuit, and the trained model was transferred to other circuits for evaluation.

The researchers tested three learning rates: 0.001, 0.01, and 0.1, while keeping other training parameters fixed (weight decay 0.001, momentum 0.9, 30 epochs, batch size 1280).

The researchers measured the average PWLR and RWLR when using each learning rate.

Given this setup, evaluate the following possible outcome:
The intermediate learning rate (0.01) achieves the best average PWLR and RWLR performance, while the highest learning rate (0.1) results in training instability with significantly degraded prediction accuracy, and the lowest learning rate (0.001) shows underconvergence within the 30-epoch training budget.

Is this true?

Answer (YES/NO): NO